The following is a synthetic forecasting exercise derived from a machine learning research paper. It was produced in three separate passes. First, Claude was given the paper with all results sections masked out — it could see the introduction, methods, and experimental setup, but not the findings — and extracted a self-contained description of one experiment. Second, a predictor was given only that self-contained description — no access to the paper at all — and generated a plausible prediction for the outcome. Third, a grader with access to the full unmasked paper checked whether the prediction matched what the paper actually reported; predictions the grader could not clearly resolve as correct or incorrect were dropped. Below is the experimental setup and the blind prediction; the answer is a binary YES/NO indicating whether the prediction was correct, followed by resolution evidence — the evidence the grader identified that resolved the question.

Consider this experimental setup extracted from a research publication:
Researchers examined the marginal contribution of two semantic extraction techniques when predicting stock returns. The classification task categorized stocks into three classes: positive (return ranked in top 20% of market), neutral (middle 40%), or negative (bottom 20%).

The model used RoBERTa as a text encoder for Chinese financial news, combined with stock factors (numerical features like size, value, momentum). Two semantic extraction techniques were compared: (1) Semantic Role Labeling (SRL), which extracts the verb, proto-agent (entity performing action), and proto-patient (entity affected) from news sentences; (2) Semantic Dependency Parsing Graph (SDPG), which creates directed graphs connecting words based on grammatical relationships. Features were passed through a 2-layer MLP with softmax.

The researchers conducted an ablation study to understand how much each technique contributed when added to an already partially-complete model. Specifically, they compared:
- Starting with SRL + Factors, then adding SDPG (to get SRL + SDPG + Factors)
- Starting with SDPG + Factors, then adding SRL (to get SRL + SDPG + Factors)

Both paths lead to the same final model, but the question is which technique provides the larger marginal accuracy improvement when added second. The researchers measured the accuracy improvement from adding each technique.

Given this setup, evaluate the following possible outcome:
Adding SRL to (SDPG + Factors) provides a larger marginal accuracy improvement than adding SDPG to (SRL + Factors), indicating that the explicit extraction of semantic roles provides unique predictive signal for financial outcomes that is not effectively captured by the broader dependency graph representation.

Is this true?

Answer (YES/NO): NO